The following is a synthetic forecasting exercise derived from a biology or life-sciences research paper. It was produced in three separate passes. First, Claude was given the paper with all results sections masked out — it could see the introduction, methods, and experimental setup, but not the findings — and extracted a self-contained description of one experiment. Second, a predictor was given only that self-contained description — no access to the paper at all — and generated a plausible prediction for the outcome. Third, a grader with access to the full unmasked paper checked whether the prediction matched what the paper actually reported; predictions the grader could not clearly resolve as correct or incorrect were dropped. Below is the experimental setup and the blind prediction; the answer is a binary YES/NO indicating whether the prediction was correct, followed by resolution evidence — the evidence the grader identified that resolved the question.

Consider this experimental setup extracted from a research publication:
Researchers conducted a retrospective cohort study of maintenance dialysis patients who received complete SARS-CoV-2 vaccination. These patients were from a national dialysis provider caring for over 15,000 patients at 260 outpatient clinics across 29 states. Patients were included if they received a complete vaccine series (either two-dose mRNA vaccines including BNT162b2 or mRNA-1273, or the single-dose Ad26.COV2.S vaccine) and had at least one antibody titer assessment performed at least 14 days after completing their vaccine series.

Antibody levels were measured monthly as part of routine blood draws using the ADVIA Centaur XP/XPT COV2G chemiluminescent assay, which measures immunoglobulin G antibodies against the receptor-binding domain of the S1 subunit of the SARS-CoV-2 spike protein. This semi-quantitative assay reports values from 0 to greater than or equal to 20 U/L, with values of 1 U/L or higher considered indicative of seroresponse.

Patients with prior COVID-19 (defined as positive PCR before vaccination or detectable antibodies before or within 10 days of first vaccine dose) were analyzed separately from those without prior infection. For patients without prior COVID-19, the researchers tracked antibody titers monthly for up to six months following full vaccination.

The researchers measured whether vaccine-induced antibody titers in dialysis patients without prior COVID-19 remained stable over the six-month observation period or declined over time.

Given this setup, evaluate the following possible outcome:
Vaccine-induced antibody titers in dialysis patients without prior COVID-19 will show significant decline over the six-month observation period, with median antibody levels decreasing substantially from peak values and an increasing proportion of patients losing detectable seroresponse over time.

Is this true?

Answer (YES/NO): YES